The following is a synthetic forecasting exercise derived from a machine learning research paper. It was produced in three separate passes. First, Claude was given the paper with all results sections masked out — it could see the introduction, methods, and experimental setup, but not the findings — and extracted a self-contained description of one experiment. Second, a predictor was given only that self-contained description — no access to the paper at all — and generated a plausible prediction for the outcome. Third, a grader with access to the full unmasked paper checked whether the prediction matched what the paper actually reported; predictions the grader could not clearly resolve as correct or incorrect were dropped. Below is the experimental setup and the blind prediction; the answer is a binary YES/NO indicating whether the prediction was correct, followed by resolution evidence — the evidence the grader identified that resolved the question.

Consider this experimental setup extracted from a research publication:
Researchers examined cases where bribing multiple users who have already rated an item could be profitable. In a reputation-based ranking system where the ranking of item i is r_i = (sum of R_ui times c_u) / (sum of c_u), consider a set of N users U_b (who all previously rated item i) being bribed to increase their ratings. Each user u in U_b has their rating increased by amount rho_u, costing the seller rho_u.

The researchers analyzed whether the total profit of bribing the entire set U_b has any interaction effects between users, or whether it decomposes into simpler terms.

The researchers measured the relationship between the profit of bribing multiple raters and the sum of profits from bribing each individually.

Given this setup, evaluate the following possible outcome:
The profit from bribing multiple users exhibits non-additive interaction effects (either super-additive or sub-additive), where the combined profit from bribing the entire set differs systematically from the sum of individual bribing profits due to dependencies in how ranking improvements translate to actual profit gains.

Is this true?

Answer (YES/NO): NO